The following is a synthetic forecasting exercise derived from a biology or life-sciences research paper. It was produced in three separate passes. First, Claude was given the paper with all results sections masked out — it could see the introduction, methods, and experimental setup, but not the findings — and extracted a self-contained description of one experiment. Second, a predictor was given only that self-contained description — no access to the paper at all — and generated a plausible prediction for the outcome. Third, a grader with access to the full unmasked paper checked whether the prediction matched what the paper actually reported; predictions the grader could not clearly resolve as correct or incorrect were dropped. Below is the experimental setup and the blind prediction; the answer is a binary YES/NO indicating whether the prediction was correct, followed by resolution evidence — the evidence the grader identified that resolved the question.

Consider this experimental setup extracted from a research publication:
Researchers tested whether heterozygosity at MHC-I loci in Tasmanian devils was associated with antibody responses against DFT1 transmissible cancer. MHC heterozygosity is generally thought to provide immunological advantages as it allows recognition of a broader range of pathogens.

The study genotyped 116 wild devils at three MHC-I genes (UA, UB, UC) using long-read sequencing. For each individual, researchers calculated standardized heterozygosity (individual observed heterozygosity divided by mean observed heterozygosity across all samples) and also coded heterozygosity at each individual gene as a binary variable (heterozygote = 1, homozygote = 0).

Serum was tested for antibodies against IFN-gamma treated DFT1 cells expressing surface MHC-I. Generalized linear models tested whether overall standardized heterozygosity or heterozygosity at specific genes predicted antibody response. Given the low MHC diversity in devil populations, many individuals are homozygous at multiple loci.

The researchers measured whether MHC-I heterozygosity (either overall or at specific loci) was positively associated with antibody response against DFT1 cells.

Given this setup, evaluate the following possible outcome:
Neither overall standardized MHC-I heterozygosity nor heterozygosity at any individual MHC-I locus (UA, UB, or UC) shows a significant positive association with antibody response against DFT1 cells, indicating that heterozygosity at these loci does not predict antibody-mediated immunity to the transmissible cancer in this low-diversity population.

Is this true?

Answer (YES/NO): YES